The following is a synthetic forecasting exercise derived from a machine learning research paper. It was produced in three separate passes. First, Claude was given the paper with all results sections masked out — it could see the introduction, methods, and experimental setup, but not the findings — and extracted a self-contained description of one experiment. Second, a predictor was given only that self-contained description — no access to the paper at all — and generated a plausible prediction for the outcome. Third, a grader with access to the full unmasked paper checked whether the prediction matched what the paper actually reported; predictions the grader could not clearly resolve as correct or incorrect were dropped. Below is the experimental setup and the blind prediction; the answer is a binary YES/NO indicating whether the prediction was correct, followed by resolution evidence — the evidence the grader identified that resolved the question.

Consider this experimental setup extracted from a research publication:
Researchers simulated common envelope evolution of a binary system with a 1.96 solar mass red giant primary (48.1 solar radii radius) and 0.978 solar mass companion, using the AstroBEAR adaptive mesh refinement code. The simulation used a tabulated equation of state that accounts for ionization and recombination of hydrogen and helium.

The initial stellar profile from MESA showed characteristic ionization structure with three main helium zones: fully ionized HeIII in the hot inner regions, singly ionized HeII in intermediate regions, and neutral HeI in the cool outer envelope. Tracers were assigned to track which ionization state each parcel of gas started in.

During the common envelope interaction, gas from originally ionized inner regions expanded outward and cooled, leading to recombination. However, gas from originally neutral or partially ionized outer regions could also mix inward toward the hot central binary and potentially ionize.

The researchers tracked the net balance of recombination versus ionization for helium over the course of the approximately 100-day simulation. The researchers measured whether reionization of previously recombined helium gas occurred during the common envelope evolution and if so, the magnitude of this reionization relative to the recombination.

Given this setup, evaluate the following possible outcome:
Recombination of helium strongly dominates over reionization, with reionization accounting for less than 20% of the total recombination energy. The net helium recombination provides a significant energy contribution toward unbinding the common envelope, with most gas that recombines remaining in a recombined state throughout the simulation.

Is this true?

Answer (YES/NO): NO